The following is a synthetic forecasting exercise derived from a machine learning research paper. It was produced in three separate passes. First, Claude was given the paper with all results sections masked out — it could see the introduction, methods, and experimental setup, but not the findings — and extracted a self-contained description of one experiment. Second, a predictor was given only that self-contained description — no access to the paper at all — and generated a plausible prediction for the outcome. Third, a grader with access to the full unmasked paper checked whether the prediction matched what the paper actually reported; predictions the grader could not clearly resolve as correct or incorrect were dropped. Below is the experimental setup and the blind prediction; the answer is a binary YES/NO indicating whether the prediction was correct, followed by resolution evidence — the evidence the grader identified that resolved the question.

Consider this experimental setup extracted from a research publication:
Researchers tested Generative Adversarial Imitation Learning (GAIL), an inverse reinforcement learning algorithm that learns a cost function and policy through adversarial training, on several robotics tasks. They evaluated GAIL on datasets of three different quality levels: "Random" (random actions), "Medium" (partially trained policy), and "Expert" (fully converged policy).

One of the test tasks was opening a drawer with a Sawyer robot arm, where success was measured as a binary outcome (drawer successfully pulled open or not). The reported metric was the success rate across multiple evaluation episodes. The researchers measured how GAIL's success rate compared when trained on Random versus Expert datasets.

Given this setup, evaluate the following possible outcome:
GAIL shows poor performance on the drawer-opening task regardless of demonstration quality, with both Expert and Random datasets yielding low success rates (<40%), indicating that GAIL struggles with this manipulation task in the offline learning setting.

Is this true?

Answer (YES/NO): YES